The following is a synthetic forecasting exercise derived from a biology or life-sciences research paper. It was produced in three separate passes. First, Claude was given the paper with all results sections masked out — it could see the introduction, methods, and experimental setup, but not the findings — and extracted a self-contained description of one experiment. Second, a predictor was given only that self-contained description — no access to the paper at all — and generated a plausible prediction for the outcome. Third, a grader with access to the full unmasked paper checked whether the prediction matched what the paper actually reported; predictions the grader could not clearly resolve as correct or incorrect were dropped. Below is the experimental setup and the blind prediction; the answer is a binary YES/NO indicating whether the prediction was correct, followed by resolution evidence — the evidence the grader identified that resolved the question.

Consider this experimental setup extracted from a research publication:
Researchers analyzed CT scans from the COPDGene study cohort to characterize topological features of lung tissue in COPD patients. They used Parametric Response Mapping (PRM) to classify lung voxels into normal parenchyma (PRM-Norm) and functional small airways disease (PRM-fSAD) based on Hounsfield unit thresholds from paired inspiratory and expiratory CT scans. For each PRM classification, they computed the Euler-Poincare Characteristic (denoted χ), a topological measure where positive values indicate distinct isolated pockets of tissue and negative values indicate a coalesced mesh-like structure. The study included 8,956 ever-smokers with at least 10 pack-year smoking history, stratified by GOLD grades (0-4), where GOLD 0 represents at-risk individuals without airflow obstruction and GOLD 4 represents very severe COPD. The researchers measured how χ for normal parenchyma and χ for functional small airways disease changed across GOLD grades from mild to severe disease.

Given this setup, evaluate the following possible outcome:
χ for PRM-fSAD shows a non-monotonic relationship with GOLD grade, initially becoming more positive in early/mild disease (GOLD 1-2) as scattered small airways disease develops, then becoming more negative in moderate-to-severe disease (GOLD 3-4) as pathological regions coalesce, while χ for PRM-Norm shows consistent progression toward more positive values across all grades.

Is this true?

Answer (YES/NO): NO